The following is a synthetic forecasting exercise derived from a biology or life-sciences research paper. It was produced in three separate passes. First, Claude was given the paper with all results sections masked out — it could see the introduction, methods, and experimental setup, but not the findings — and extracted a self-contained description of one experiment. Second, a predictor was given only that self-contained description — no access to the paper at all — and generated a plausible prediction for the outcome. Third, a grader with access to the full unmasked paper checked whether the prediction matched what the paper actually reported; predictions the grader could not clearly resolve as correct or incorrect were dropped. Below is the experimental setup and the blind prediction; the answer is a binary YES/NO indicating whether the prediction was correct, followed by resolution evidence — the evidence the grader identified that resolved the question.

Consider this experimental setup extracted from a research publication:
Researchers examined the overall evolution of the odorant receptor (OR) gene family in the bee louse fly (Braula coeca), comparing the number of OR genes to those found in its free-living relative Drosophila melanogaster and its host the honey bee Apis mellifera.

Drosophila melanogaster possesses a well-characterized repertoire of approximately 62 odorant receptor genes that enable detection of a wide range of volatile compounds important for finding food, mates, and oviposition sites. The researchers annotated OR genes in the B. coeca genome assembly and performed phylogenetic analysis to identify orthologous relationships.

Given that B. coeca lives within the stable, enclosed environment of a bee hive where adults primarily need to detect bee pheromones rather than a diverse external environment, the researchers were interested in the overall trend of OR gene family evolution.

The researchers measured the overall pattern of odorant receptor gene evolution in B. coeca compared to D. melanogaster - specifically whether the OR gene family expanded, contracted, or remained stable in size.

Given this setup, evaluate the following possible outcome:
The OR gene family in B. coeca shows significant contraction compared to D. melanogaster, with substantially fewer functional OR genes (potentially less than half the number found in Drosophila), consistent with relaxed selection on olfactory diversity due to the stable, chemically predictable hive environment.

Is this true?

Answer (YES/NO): YES